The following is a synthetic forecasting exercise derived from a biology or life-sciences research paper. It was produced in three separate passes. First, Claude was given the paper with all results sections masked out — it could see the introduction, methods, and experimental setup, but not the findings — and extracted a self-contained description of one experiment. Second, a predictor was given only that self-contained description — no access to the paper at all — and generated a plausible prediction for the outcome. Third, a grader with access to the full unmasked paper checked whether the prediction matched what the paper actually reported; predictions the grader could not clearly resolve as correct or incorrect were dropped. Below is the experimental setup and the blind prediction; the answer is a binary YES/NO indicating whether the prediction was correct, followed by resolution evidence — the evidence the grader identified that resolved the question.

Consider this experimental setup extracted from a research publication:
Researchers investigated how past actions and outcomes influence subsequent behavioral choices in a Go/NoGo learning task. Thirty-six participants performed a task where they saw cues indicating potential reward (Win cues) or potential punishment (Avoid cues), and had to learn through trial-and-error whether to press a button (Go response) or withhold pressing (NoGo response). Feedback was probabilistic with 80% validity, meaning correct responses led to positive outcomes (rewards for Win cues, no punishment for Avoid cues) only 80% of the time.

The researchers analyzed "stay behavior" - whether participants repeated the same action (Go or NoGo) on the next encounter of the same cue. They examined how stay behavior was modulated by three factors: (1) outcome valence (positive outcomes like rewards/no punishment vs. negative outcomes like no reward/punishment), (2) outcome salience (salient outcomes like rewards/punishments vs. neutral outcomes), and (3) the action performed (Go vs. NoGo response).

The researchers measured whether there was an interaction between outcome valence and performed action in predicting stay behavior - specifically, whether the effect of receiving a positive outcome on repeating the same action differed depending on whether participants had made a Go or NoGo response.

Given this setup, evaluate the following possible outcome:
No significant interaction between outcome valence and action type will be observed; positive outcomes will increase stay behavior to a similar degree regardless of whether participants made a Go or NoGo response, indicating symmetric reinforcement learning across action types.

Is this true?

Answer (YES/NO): NO